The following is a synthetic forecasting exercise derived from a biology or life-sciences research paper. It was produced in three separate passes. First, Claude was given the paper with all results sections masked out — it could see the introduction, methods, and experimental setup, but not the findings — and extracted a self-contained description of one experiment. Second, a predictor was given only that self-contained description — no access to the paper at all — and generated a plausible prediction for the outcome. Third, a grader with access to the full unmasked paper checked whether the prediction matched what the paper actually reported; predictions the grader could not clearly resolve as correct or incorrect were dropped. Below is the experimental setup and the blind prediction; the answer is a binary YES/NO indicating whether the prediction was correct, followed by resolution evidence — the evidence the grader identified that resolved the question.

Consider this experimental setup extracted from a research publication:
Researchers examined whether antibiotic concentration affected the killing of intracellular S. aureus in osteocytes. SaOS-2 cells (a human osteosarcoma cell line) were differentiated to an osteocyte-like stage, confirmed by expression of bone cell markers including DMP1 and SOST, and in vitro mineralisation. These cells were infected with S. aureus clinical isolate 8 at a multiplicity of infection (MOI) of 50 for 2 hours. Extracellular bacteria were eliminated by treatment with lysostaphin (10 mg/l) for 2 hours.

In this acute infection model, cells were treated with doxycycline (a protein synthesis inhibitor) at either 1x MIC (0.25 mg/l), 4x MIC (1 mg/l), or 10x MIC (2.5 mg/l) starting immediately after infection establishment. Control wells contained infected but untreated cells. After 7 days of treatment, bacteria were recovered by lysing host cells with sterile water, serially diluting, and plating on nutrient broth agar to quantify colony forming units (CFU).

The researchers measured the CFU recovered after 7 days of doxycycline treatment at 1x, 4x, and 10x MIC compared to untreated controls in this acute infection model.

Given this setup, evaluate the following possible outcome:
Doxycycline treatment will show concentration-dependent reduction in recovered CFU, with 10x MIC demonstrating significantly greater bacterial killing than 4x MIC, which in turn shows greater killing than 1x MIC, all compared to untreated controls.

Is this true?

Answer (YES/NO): NO